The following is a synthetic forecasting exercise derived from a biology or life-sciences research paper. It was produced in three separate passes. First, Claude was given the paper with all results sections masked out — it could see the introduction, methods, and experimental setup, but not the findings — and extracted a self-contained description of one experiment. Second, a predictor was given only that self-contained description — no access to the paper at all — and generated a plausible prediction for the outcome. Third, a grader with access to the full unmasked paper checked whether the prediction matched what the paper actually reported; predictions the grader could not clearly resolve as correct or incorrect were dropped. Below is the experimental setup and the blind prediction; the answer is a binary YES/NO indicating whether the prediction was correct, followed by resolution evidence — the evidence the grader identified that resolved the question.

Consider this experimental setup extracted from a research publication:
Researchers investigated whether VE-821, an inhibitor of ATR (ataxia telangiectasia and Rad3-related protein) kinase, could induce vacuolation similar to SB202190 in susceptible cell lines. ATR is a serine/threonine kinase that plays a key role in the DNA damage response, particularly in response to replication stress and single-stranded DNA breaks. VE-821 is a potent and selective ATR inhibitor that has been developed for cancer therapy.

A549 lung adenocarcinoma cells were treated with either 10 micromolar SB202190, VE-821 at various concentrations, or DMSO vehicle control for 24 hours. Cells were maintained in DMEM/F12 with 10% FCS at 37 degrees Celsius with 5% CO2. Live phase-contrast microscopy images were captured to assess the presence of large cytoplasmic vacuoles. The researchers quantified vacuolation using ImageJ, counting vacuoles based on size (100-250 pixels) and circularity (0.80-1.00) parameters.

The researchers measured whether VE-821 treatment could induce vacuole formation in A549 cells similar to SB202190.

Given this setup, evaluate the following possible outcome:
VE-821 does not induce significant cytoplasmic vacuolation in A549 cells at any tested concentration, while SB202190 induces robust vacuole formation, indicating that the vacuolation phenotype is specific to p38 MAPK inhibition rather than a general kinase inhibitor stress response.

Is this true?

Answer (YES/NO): NO